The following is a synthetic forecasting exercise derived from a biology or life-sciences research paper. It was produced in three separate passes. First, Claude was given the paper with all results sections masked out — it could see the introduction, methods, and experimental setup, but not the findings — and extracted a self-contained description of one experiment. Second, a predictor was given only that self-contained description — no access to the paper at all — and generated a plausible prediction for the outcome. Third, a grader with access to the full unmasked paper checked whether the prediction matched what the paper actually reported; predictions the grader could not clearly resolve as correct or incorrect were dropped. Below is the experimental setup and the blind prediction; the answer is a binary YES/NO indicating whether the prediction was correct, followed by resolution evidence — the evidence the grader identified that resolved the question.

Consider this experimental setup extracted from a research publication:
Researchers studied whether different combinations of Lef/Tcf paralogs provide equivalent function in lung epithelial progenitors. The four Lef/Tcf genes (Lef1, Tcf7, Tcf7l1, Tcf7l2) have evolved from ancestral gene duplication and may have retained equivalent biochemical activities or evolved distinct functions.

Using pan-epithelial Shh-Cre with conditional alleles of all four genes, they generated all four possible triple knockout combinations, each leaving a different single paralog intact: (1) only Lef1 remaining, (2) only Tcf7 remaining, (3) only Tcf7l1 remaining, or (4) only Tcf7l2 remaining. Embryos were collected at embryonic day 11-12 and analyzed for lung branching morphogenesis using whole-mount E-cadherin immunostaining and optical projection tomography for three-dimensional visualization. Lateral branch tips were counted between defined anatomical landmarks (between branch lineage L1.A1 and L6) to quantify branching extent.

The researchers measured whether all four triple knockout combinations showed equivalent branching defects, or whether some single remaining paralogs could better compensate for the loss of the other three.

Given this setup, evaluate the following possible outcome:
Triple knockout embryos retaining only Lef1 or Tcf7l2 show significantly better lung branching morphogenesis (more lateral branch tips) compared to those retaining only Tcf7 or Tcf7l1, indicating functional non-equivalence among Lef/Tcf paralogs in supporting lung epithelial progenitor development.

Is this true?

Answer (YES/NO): NO